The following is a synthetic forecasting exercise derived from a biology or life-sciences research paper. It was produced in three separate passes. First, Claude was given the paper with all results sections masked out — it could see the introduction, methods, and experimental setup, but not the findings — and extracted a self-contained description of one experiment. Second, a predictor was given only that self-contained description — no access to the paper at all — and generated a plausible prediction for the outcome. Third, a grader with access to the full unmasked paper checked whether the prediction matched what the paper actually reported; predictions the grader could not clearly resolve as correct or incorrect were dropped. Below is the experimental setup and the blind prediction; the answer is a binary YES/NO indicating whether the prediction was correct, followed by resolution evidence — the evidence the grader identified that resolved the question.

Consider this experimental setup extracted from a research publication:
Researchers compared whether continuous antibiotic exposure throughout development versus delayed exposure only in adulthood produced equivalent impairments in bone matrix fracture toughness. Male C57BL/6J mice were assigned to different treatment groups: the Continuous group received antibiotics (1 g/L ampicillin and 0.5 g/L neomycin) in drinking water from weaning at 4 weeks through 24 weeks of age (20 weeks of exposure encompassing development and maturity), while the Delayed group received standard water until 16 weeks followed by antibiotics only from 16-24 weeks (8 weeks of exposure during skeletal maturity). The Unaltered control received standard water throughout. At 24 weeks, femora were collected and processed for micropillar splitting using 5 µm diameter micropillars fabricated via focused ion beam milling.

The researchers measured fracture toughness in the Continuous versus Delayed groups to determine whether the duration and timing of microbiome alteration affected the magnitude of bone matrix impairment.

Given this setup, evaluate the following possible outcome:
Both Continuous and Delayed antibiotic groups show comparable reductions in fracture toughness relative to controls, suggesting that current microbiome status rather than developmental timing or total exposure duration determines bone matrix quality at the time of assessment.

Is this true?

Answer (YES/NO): YES